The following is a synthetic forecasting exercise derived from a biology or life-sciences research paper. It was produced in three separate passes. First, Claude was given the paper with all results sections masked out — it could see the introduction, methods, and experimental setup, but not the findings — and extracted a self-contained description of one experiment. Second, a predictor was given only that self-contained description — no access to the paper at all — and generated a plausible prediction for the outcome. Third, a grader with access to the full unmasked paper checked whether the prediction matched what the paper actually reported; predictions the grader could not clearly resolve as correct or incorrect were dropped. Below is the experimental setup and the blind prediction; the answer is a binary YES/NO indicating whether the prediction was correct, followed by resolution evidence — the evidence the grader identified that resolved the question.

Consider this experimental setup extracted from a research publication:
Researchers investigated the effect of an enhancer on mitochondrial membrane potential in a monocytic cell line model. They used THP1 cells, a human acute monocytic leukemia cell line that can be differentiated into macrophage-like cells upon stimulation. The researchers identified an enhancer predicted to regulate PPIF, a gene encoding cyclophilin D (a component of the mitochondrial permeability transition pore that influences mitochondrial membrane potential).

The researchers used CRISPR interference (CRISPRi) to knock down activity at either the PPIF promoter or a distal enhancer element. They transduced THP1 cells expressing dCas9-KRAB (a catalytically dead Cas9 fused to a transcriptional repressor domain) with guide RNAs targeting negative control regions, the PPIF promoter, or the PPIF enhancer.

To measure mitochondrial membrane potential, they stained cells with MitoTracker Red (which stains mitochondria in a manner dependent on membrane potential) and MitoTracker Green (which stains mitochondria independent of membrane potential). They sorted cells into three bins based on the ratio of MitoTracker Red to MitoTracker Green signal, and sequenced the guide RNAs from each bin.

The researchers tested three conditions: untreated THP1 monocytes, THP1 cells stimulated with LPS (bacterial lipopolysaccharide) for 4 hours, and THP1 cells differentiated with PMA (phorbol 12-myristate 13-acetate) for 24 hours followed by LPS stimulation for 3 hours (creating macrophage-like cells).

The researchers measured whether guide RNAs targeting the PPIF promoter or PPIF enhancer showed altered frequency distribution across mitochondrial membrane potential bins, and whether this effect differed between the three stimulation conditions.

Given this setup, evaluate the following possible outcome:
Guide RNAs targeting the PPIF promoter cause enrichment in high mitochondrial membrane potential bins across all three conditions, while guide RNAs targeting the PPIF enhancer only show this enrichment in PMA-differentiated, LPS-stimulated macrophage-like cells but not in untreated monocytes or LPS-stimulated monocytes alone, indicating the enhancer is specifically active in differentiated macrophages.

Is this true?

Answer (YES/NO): NO